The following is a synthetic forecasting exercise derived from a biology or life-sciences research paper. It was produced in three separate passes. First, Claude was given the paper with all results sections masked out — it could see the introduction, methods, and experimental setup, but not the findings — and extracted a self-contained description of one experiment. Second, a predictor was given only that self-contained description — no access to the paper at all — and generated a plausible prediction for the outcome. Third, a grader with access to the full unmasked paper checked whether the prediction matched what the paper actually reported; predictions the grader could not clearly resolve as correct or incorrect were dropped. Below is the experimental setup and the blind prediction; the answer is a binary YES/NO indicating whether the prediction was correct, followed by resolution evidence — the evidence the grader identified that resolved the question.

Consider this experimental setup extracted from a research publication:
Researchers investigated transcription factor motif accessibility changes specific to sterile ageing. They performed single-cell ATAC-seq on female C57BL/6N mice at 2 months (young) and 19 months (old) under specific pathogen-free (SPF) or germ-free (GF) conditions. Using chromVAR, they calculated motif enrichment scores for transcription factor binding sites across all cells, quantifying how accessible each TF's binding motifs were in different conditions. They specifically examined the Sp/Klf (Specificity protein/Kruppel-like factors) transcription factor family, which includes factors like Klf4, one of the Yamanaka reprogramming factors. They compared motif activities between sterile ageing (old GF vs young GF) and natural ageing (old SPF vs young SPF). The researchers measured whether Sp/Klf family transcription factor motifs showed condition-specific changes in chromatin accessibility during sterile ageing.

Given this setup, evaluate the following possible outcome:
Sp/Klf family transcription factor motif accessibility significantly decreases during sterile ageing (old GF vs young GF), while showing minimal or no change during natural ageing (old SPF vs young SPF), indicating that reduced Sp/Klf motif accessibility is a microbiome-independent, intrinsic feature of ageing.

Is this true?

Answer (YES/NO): NO